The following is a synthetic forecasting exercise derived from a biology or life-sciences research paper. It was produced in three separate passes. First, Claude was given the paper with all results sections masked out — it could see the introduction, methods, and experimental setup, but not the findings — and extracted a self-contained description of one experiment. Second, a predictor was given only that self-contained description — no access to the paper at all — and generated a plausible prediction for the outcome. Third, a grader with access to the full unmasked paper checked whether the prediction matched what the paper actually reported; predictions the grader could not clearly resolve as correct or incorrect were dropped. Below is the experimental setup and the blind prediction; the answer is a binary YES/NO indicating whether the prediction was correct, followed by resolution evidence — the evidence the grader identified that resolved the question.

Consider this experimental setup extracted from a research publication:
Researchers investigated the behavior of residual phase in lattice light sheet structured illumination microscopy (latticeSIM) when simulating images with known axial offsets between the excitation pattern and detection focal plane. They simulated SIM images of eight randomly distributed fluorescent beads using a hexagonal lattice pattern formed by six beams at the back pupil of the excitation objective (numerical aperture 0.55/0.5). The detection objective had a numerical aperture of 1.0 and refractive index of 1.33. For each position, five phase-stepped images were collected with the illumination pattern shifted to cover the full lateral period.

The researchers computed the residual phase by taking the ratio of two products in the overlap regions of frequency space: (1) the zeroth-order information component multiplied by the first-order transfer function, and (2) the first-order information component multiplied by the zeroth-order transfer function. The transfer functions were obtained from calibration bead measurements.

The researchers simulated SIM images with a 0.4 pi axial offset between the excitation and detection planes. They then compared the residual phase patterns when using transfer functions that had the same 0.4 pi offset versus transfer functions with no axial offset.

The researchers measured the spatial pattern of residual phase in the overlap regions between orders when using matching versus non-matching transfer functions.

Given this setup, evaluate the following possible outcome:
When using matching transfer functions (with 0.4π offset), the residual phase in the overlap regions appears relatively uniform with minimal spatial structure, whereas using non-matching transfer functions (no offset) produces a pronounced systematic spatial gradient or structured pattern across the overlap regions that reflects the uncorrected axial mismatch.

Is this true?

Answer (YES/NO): YES